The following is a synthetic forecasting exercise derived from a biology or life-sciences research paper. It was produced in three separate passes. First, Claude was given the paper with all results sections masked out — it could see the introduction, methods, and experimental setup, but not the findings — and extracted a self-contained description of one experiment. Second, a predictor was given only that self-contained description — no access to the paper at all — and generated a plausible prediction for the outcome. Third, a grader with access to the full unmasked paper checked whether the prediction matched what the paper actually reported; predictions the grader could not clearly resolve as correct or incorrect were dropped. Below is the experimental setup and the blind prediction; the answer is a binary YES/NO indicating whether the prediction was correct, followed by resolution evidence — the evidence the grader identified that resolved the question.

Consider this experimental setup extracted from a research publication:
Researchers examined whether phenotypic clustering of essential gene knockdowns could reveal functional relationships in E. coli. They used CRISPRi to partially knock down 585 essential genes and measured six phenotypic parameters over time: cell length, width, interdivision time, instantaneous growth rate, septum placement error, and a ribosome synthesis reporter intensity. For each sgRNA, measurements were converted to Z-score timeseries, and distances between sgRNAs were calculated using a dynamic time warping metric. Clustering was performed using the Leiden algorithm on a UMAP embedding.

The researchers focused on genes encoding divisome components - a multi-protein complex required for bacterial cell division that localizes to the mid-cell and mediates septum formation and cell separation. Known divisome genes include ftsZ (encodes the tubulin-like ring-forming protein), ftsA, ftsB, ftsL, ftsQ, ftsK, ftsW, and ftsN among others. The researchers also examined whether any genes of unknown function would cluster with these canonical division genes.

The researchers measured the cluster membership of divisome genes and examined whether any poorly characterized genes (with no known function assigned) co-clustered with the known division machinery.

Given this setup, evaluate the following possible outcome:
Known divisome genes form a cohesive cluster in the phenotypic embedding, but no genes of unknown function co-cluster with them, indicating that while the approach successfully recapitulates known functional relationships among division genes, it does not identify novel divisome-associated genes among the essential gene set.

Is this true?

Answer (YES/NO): NO